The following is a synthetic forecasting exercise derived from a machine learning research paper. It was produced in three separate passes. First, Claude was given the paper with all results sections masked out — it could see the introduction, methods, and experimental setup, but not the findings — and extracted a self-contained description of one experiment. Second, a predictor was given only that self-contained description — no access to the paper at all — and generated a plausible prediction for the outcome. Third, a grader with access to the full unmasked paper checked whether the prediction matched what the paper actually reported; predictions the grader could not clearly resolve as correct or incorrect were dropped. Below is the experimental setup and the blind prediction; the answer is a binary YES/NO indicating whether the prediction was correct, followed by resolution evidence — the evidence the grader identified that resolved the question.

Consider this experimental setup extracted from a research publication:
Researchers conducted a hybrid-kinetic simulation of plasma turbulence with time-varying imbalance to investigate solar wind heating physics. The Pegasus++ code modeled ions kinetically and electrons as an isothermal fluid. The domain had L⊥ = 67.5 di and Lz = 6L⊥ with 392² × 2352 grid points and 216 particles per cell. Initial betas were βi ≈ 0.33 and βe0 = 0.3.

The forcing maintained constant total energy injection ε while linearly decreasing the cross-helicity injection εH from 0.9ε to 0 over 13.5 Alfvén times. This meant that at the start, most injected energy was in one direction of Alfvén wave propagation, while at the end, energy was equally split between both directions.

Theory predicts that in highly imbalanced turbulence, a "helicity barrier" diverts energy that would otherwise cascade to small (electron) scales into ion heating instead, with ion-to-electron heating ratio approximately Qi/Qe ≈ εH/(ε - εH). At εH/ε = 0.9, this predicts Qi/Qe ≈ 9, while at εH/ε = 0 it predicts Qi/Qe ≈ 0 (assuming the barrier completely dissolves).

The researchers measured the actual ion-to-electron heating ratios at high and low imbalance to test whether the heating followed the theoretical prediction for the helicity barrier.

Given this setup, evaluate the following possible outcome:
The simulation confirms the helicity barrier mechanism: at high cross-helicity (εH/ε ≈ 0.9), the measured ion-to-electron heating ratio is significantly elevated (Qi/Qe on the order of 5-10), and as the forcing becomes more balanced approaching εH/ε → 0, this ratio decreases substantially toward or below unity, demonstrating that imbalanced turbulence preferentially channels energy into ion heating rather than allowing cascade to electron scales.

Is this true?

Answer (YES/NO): YES